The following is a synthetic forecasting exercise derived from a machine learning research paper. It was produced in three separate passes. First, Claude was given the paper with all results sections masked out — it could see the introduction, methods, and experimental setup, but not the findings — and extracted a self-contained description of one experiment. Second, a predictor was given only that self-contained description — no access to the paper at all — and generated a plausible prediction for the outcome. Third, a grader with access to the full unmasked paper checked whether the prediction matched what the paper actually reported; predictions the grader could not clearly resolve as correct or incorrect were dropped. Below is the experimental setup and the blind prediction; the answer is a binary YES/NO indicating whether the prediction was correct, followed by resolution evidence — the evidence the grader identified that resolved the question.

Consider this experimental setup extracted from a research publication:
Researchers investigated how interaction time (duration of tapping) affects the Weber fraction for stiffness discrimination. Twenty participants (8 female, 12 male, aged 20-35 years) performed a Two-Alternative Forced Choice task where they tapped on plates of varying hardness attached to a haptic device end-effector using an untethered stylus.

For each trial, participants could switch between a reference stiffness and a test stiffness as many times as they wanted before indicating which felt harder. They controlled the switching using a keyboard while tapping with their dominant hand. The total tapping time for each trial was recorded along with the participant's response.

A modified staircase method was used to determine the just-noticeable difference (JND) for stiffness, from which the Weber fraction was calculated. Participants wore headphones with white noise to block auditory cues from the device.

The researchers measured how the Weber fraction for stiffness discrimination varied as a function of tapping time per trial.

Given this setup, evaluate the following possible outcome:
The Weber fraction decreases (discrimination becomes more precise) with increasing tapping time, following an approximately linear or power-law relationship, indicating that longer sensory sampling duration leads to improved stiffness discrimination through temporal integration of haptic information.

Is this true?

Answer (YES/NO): NO